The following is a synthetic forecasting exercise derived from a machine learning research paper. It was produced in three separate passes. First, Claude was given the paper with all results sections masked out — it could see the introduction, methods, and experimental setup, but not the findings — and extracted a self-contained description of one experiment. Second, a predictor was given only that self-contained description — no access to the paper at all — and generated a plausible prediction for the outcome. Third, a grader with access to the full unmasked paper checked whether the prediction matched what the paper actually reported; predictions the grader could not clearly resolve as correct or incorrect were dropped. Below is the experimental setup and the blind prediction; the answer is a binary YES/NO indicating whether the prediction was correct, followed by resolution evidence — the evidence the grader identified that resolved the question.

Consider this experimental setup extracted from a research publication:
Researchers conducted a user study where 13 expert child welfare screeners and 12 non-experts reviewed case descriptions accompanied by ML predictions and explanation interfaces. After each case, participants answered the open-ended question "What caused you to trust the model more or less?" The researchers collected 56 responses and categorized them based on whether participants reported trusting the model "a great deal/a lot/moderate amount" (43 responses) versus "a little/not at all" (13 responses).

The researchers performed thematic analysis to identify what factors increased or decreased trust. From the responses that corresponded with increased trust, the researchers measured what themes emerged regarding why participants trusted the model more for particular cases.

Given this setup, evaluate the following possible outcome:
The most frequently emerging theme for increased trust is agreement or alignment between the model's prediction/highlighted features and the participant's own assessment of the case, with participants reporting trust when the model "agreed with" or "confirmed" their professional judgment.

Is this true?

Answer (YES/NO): YES